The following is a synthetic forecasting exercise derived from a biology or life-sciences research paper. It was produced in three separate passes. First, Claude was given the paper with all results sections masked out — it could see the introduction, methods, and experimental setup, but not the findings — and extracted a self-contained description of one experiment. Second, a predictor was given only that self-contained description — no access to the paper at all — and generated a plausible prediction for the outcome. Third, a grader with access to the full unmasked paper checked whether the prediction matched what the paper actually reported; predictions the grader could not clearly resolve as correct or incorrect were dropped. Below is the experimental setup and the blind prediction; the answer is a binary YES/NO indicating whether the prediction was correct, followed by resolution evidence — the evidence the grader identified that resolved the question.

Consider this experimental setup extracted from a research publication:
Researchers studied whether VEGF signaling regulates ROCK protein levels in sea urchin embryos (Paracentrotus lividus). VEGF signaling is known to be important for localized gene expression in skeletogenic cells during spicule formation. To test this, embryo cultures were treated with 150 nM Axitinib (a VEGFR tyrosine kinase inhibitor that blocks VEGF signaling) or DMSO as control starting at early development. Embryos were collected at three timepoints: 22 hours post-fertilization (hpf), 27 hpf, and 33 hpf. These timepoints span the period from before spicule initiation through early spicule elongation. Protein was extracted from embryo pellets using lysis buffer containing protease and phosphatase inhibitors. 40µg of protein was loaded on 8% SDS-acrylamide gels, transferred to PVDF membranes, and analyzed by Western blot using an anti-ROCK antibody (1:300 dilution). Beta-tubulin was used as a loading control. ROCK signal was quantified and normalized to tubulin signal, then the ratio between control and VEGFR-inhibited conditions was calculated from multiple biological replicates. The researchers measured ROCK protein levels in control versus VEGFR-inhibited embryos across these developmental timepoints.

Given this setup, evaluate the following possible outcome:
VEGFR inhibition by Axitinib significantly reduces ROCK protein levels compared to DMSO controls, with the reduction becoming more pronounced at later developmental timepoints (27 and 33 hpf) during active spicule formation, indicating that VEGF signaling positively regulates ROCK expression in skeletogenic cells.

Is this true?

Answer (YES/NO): NO